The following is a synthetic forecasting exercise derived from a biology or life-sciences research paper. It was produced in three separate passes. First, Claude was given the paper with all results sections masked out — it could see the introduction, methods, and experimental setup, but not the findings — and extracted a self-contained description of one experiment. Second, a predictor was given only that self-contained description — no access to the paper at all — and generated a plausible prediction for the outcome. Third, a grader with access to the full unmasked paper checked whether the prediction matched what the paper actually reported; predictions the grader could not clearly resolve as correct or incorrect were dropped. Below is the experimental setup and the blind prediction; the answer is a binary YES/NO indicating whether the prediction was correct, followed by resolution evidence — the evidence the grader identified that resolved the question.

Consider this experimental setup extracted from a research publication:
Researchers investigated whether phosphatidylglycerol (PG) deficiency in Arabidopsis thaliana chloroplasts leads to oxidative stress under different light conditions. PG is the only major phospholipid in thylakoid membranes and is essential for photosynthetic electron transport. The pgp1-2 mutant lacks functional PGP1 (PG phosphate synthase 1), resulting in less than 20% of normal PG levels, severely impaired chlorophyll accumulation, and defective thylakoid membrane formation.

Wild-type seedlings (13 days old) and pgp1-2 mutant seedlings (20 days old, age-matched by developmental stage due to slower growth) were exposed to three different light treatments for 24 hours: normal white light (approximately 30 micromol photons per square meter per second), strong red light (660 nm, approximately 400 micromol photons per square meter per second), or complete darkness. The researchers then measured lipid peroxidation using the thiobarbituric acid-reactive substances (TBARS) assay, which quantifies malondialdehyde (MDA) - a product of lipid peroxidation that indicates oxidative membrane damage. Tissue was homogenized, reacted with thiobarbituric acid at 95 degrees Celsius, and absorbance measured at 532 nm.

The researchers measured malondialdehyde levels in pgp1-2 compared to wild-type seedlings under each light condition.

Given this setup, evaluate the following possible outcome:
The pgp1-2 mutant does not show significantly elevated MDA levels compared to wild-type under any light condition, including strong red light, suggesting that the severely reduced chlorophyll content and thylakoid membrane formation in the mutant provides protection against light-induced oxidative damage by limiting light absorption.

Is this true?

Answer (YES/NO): YES